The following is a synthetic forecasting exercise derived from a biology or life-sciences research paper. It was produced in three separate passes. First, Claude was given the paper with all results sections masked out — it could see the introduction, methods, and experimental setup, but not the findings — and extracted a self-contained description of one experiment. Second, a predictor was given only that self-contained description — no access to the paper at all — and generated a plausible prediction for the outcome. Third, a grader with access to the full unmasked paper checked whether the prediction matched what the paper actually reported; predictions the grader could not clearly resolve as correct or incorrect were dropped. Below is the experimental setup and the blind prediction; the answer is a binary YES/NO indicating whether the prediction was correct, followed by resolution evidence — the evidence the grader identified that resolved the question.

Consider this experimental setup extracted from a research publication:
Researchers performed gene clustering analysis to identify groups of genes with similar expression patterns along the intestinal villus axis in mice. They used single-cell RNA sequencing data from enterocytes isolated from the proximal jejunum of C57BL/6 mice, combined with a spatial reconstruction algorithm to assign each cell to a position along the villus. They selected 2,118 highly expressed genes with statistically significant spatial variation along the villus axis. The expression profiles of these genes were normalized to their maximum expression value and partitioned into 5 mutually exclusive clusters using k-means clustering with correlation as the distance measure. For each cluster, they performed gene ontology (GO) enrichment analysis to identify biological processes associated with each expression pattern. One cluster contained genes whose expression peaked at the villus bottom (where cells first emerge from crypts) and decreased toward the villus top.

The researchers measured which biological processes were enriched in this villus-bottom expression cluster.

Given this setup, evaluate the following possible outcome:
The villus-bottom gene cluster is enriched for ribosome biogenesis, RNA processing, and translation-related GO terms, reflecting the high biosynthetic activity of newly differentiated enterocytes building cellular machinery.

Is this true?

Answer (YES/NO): NO